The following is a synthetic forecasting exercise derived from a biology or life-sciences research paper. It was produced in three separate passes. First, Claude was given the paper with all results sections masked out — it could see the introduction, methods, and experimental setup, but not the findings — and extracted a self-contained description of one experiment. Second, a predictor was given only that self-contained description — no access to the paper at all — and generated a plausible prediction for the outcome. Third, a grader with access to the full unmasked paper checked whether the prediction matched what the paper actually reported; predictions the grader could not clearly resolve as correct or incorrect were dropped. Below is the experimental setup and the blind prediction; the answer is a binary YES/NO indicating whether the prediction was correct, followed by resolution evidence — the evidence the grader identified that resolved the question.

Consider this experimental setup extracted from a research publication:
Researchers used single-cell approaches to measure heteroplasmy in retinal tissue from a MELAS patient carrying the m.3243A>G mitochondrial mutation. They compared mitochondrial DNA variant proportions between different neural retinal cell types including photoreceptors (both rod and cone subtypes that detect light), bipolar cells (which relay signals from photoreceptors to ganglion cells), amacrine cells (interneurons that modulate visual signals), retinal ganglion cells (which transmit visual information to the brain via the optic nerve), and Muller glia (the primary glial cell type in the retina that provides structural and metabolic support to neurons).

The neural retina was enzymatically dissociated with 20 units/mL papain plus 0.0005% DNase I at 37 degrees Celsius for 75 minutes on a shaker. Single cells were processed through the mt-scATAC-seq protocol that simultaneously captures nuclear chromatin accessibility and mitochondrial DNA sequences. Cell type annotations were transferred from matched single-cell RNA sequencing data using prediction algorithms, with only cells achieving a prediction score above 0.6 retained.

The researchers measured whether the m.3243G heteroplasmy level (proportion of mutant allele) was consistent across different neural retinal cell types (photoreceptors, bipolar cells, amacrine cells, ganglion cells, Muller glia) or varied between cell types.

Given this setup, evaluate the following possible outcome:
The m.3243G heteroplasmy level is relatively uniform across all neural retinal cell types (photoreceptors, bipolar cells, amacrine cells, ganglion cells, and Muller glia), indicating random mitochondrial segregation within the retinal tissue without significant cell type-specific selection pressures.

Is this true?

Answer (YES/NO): YES